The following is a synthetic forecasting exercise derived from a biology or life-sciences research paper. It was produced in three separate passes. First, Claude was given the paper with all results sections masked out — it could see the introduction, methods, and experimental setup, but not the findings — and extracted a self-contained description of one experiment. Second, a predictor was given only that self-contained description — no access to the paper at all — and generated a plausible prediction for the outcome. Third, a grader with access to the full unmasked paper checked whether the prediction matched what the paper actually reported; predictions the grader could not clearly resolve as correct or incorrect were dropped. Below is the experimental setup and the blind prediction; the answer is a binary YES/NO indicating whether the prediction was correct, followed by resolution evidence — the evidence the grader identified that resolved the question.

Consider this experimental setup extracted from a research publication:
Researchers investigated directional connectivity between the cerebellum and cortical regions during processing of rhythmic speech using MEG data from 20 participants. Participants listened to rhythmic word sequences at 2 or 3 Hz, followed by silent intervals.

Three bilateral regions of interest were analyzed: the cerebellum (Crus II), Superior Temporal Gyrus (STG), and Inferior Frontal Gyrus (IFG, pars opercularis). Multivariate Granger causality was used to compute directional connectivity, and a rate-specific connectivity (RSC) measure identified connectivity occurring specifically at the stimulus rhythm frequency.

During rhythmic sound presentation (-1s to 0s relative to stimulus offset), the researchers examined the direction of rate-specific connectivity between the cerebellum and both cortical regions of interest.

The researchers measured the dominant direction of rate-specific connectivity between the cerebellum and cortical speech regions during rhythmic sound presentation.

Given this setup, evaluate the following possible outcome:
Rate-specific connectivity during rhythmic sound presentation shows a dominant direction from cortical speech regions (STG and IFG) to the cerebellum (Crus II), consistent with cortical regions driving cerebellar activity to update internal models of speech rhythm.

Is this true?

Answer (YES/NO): NO